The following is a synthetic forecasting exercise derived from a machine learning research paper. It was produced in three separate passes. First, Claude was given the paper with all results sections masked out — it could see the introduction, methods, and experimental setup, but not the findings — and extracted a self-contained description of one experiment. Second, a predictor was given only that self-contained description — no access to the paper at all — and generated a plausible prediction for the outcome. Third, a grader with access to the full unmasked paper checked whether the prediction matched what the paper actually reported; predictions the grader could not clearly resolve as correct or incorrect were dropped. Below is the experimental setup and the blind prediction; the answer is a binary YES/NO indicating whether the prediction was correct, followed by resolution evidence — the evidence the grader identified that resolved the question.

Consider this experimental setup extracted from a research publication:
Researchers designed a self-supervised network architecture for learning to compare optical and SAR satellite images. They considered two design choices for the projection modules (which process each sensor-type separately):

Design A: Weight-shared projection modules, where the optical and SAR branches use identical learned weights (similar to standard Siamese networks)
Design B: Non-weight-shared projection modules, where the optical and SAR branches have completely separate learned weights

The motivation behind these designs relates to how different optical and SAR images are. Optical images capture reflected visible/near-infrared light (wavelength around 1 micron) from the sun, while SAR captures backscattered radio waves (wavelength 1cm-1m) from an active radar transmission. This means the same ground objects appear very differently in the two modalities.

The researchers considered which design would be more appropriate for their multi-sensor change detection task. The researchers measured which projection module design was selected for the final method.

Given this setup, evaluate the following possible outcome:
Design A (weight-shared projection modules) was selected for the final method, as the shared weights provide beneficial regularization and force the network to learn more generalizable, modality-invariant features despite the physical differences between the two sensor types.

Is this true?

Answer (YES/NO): NO